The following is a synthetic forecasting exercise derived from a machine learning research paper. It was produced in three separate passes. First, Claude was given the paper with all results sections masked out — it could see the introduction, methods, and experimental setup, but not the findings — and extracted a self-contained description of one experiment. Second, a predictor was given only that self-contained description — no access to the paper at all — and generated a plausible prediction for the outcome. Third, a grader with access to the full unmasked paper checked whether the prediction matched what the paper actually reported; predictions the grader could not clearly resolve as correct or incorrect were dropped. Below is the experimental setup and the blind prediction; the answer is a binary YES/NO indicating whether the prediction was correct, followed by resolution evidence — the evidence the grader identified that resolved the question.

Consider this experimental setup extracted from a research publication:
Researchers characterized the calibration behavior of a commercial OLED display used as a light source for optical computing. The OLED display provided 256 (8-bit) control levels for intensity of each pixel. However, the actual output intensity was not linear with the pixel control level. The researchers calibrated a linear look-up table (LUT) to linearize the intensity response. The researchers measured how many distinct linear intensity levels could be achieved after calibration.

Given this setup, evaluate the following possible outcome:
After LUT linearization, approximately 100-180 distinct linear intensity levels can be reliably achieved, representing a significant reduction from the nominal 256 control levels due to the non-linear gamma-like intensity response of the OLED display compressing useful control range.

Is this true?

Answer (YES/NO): YES